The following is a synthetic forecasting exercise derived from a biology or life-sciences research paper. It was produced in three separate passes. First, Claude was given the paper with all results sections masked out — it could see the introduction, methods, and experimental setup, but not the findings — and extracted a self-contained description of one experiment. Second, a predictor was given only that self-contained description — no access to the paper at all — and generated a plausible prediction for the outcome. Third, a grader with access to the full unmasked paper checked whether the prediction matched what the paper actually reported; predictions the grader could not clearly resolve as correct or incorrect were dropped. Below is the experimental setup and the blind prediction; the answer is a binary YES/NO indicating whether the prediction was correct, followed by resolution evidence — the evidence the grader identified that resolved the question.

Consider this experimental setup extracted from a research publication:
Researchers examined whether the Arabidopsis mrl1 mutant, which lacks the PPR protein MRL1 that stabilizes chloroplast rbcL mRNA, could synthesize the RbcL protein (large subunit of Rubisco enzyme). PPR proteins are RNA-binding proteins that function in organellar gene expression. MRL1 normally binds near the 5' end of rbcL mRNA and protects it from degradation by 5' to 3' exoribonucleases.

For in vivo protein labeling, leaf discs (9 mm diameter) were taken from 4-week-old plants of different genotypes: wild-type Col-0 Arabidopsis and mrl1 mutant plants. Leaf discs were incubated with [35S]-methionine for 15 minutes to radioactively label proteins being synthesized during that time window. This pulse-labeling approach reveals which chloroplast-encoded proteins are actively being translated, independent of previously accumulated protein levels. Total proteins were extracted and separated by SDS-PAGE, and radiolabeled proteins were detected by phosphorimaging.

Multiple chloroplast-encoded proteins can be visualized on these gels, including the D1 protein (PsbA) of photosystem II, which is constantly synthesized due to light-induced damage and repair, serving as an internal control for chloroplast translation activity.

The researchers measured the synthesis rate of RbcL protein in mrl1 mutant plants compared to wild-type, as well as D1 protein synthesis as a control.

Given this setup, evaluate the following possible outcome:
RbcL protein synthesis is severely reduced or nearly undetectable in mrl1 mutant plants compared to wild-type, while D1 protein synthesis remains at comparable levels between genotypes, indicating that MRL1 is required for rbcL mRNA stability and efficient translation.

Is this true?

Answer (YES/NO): NO